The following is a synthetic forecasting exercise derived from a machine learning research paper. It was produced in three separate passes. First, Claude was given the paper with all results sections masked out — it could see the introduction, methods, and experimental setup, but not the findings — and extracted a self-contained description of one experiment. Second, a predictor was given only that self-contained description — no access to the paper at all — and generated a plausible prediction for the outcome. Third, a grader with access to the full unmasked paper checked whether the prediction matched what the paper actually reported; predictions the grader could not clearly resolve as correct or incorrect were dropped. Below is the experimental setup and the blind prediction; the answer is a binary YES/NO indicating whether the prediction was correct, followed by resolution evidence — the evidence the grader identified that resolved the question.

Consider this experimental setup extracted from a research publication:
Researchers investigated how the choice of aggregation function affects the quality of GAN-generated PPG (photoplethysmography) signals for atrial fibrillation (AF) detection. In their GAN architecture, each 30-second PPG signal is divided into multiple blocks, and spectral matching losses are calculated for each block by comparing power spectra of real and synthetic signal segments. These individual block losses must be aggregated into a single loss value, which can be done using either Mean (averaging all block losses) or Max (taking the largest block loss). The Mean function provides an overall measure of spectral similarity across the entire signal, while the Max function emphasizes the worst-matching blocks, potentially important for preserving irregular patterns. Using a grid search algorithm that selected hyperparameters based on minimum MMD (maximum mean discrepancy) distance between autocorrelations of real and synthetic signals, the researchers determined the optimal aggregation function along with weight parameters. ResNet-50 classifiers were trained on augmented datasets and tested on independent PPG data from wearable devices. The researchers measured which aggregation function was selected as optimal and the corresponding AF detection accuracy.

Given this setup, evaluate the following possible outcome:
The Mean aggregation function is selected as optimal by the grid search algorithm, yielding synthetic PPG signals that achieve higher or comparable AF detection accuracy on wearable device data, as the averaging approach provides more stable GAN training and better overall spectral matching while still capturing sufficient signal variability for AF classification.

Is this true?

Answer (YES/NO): YES